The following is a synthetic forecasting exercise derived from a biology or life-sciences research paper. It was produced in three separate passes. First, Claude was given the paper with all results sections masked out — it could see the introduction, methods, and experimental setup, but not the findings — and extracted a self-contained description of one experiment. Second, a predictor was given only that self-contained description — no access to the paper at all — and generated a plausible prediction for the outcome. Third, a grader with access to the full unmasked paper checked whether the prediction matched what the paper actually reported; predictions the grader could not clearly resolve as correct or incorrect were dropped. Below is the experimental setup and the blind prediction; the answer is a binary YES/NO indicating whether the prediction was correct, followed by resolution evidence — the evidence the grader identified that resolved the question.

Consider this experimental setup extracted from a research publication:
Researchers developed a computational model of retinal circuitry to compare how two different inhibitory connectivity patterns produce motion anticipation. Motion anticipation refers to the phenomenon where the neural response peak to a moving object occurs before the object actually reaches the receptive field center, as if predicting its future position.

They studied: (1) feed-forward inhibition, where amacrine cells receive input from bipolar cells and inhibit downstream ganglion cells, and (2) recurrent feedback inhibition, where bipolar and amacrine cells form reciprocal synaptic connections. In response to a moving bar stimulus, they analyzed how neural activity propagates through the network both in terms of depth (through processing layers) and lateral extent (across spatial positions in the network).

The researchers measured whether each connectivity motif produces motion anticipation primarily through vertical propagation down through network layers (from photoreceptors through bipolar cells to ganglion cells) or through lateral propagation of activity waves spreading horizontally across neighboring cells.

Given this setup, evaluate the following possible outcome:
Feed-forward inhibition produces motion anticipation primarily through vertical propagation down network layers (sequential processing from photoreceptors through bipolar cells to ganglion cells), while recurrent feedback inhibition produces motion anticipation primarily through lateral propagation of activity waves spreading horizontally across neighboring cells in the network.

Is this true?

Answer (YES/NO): YES